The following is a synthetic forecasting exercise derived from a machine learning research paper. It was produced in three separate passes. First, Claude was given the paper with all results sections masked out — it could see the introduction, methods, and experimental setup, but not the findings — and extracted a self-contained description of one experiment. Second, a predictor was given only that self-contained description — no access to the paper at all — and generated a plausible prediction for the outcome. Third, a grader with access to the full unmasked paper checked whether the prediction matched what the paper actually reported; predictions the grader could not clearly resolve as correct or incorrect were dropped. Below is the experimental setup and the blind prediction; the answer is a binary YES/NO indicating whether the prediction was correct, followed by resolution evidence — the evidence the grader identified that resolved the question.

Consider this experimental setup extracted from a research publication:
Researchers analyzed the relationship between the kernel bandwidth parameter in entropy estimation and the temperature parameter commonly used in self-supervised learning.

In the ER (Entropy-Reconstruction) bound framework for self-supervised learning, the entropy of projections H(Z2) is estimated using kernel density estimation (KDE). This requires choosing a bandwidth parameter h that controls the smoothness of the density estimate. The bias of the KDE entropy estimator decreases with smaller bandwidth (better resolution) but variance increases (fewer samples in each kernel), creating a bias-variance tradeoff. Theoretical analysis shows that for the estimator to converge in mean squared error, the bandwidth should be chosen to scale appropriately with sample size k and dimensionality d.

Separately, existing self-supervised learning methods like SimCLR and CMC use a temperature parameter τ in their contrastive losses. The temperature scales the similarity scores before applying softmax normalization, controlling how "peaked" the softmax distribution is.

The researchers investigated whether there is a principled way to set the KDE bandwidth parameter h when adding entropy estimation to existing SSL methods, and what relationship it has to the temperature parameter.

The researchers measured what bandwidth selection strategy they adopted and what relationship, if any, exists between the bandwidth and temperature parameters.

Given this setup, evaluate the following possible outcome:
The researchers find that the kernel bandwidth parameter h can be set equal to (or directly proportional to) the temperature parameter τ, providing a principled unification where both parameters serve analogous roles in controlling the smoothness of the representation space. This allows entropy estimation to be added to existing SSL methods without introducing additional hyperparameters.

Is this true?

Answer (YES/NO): YES